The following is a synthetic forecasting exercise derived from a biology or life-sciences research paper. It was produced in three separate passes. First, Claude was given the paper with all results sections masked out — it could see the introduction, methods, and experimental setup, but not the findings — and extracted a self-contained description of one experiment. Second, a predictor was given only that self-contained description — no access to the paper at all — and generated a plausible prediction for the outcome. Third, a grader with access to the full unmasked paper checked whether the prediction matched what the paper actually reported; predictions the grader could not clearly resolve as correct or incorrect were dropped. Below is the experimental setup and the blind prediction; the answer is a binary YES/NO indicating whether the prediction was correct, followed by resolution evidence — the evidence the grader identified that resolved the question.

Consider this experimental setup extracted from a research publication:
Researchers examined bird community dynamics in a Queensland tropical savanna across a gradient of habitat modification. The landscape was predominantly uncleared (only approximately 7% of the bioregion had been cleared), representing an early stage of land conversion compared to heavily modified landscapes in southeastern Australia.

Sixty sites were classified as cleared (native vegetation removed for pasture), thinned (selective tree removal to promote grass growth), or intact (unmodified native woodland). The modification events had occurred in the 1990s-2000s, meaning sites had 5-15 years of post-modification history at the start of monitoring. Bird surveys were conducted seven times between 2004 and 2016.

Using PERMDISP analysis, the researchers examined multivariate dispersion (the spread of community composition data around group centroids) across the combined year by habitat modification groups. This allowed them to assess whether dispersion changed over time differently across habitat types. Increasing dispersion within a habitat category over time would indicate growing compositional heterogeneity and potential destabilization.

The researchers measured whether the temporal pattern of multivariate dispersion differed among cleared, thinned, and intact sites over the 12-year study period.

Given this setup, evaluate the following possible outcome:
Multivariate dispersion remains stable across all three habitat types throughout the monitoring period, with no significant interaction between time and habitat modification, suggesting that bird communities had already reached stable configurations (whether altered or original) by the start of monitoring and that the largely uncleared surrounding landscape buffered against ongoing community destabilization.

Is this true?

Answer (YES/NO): NO